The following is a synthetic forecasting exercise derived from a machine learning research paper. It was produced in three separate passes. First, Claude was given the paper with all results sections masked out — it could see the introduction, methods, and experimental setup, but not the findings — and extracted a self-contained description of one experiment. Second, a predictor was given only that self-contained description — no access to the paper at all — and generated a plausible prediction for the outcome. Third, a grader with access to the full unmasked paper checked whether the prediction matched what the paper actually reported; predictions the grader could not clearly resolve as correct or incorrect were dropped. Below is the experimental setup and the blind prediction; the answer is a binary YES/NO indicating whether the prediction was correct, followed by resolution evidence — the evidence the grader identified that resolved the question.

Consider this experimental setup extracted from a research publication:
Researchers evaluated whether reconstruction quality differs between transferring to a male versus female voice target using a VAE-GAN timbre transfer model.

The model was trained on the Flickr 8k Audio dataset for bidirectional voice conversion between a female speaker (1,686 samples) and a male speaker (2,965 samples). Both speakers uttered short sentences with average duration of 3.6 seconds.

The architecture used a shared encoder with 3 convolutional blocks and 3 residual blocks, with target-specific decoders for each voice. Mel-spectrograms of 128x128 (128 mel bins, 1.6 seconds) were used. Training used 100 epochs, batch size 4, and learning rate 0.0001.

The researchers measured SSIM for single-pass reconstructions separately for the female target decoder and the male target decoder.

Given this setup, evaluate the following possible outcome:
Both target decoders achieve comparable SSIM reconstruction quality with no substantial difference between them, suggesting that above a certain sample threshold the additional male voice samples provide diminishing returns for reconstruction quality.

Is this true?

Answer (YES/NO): YES